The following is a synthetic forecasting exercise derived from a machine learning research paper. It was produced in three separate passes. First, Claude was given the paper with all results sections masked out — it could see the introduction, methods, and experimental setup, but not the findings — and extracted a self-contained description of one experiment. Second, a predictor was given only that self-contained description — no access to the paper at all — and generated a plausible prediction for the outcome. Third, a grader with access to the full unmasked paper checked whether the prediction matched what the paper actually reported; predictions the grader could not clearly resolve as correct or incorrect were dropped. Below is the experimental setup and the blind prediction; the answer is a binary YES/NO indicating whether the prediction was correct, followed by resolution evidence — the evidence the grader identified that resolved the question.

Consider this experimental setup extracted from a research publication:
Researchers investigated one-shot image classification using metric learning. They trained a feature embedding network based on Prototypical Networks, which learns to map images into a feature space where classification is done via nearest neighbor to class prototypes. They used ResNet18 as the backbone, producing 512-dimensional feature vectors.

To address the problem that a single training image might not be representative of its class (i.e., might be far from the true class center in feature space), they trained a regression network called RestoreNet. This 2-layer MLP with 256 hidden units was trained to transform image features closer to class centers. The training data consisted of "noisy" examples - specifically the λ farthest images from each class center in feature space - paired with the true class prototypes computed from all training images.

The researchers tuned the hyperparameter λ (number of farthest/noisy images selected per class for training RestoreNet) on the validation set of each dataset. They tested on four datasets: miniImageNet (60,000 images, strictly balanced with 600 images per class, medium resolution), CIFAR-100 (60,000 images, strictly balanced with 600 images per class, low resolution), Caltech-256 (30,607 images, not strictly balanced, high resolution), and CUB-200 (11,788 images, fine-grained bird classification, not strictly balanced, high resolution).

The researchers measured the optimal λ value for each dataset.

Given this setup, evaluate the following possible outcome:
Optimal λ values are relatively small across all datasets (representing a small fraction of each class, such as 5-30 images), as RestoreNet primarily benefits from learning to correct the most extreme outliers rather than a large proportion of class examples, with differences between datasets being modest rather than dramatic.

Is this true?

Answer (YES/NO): NO